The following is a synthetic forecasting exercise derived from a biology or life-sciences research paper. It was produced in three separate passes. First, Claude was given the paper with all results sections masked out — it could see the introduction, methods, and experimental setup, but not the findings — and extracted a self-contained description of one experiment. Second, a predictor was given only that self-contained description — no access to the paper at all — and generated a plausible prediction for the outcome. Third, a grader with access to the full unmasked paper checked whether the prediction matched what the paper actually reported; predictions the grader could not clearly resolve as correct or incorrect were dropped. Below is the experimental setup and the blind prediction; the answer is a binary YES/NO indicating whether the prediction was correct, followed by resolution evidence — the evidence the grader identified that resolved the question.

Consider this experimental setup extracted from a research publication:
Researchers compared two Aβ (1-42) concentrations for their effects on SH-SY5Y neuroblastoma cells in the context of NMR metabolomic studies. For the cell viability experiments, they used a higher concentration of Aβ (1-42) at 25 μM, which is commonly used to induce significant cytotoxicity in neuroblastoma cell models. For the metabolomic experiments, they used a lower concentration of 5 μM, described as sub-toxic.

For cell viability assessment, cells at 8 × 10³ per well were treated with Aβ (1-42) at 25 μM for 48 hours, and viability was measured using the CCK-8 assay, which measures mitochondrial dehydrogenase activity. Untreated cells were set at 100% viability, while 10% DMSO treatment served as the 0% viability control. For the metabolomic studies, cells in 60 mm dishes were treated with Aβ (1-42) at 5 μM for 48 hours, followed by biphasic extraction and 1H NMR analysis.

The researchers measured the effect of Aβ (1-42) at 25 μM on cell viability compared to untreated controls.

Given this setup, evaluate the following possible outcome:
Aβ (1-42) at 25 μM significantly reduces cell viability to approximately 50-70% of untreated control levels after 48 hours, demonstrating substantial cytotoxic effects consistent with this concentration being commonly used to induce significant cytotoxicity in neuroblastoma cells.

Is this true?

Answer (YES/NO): YES